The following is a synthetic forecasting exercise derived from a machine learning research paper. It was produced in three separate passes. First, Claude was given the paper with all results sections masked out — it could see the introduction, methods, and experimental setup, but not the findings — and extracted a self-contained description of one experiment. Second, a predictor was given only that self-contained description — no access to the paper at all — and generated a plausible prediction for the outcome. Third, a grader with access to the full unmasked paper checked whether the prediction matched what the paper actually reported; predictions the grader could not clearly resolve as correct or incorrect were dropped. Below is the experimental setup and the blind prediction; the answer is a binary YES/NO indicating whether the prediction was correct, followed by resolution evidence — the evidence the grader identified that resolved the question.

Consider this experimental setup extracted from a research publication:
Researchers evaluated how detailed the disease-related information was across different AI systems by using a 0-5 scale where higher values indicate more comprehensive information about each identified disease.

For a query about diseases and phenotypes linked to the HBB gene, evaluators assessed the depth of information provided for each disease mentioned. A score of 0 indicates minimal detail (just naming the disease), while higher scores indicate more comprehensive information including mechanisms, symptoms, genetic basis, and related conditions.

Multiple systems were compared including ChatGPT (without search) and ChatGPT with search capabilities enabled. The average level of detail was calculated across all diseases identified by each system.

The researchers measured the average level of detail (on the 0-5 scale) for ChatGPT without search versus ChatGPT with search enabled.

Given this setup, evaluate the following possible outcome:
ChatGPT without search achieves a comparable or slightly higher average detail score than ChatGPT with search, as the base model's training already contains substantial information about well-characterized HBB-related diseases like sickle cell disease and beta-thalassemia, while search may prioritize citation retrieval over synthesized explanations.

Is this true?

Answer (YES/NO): NO